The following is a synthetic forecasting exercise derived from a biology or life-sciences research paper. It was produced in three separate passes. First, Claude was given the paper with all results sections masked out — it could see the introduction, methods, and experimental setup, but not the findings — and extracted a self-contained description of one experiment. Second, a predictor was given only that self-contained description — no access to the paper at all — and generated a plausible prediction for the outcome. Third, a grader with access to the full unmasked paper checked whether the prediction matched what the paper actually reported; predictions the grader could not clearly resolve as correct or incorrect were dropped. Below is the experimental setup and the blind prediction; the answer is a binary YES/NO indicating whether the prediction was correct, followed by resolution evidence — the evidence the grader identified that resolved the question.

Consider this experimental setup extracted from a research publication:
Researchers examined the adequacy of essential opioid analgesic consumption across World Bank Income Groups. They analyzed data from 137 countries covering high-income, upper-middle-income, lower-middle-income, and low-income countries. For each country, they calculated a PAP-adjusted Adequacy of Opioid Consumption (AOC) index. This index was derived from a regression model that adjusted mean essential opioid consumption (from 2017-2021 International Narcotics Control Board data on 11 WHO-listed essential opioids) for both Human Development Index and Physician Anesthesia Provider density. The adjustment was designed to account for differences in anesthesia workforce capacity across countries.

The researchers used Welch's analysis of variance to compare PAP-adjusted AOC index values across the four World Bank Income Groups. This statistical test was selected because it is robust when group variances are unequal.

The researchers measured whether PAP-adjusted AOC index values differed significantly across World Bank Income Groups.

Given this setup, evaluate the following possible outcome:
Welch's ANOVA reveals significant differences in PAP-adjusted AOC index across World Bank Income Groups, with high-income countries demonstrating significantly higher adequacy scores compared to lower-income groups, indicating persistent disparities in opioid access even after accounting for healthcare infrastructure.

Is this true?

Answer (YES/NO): YES